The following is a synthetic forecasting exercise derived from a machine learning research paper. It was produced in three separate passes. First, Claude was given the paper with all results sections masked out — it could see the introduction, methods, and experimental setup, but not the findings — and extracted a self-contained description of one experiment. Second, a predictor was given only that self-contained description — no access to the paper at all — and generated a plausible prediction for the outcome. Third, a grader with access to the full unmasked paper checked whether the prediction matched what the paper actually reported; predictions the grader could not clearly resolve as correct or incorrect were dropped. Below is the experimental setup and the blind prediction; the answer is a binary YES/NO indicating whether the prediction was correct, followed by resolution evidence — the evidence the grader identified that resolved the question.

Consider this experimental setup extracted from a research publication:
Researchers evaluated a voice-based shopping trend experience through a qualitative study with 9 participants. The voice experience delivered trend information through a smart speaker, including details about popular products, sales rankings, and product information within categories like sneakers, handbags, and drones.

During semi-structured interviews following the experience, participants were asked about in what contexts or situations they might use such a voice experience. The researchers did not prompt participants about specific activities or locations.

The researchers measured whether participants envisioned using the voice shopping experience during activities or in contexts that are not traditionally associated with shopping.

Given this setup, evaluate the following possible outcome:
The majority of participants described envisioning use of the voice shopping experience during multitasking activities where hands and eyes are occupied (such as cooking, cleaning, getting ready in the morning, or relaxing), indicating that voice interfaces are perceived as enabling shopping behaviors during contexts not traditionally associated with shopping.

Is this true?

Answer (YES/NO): NO